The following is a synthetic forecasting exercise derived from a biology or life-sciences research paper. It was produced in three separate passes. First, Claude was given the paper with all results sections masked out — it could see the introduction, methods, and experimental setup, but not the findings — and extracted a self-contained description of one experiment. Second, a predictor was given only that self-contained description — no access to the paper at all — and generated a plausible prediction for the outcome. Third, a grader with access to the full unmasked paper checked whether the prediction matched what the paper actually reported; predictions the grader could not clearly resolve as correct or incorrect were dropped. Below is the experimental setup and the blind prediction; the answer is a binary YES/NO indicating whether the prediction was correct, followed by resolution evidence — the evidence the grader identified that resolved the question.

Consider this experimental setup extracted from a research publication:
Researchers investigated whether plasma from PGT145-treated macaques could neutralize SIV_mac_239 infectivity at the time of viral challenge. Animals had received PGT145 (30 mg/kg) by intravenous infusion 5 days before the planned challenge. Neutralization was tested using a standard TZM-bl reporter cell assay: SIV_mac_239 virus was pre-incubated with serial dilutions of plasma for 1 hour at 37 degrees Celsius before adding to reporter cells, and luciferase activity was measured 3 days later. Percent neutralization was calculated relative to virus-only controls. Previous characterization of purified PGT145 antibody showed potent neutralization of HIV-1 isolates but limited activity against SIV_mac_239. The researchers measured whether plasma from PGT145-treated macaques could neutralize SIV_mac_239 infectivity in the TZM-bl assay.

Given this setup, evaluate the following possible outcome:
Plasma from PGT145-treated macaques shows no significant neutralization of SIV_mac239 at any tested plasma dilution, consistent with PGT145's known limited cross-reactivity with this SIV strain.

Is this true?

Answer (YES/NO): YES